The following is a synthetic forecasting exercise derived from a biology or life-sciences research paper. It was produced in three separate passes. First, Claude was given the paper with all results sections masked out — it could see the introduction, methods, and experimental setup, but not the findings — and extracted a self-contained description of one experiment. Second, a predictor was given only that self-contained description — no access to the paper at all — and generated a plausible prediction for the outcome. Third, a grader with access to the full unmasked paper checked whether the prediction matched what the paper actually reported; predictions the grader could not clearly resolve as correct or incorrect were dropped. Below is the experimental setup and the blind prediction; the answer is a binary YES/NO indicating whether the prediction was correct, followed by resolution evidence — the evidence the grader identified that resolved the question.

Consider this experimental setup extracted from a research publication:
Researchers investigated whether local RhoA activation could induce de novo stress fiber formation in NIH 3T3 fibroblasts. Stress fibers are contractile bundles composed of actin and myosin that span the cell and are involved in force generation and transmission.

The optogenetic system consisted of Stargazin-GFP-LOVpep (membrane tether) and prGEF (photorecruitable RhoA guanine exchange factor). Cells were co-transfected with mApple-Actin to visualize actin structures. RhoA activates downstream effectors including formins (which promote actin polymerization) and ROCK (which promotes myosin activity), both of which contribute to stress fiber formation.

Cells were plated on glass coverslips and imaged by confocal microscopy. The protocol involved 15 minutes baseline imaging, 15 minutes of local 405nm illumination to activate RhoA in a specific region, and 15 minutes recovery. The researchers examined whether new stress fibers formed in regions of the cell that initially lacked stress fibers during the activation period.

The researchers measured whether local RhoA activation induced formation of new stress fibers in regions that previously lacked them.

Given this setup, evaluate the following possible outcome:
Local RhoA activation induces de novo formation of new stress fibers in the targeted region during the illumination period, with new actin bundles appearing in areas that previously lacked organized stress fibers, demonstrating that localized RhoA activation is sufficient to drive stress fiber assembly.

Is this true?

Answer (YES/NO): NO